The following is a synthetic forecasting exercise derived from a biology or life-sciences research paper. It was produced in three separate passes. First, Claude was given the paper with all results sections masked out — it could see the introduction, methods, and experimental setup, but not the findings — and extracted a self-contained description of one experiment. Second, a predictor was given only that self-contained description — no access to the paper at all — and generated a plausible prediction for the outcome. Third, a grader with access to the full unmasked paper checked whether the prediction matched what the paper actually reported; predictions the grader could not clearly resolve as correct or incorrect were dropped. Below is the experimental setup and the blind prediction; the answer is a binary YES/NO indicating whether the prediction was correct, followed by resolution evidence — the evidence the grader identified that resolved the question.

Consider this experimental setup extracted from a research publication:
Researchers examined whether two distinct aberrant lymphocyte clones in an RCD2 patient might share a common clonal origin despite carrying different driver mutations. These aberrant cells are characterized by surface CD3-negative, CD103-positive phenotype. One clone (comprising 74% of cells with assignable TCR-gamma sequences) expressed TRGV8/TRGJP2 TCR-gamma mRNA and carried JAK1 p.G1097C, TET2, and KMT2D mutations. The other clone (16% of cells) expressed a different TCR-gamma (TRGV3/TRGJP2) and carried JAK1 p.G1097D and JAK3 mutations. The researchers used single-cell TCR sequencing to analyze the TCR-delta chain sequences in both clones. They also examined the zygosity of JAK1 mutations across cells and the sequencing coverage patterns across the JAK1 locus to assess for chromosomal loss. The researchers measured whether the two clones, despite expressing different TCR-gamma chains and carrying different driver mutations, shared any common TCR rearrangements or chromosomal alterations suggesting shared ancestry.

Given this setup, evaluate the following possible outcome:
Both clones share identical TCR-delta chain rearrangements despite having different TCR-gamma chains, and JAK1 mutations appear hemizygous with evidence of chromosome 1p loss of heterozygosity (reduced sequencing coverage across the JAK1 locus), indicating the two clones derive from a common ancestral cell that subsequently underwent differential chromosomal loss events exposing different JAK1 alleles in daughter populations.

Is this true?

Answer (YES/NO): NO